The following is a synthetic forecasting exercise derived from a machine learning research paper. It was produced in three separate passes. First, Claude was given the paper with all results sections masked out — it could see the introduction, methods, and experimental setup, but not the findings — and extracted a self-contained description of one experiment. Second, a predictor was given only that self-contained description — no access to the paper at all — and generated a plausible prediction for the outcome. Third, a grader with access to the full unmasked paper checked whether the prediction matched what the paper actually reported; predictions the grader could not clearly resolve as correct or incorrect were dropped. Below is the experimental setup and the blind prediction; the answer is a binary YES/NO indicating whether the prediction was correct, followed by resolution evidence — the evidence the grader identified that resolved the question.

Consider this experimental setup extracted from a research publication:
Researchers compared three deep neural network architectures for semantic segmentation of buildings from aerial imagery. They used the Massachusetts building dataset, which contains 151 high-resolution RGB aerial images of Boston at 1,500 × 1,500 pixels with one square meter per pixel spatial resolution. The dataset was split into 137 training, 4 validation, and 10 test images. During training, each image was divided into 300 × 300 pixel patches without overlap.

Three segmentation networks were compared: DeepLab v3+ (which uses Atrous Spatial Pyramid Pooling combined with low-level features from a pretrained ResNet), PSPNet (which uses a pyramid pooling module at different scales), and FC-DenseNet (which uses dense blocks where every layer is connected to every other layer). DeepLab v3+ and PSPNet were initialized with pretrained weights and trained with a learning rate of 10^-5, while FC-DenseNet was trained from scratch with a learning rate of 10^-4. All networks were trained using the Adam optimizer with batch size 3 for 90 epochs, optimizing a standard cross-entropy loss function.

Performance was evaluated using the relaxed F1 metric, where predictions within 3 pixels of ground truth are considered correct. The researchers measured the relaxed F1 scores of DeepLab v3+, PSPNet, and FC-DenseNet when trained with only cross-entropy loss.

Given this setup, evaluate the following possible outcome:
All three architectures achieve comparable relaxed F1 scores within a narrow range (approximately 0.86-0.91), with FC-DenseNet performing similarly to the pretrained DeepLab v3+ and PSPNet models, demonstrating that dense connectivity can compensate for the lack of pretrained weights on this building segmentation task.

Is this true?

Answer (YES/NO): NO